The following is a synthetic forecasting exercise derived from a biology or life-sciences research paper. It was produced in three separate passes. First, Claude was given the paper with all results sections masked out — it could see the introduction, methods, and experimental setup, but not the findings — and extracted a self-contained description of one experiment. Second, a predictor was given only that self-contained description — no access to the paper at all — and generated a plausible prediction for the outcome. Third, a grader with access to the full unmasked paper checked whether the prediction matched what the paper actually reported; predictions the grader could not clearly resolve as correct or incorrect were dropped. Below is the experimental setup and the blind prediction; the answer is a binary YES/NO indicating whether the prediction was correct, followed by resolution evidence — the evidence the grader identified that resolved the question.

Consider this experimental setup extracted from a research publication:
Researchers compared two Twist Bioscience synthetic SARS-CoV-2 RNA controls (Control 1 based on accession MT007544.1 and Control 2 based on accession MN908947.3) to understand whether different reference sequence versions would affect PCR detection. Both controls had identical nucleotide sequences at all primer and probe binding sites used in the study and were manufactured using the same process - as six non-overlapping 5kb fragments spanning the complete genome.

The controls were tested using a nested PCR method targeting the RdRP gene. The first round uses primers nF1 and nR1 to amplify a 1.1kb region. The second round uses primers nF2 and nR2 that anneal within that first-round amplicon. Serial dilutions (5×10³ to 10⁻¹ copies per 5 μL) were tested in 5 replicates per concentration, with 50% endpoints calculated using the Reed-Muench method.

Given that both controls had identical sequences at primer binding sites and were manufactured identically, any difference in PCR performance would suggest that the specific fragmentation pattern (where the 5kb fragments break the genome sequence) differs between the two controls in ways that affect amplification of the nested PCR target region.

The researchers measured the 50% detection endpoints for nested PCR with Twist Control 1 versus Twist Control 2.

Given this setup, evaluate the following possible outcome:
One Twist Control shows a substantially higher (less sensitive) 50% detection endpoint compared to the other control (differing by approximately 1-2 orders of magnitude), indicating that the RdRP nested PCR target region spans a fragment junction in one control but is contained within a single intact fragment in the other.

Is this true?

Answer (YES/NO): NO